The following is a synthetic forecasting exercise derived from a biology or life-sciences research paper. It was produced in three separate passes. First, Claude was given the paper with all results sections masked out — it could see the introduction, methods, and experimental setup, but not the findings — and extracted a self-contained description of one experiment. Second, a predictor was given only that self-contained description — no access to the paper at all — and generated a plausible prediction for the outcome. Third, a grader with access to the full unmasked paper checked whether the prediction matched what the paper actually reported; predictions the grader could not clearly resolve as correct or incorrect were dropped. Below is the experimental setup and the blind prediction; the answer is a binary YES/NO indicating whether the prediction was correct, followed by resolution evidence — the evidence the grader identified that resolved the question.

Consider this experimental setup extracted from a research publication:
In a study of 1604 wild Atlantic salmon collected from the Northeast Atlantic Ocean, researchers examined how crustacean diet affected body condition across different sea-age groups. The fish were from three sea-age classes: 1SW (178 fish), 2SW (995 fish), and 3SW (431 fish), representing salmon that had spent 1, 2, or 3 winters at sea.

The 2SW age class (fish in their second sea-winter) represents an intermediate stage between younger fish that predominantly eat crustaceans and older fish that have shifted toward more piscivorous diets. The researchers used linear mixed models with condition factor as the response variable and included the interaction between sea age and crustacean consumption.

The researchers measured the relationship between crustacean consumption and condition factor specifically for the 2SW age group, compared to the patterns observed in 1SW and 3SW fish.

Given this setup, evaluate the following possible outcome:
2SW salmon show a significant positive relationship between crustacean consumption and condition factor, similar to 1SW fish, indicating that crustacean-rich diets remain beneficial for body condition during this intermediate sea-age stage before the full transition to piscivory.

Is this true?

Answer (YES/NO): NO